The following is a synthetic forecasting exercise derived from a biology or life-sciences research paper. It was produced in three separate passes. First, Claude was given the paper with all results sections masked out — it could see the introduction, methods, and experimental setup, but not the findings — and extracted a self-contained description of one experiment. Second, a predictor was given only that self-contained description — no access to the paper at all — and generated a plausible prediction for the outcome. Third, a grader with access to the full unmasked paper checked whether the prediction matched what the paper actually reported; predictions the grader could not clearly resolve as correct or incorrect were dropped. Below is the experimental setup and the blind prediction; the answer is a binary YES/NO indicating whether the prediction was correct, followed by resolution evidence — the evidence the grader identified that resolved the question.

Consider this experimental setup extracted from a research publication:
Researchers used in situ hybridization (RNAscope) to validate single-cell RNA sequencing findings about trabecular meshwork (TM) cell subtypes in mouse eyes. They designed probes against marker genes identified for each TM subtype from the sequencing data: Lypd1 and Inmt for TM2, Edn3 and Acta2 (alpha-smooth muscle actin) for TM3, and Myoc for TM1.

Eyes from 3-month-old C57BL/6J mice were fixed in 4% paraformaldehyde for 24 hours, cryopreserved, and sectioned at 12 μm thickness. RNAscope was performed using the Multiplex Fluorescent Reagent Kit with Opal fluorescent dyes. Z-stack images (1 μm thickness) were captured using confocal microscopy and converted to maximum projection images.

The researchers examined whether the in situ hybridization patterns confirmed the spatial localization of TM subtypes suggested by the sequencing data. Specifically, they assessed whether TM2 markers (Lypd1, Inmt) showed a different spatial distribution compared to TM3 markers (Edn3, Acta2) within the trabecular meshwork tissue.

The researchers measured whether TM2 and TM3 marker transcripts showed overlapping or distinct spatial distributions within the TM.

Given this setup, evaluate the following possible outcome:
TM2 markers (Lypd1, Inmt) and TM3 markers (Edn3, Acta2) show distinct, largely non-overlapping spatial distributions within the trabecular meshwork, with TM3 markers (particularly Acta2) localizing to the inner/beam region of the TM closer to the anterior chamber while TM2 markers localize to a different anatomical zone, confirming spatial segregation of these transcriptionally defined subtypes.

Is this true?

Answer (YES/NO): YES